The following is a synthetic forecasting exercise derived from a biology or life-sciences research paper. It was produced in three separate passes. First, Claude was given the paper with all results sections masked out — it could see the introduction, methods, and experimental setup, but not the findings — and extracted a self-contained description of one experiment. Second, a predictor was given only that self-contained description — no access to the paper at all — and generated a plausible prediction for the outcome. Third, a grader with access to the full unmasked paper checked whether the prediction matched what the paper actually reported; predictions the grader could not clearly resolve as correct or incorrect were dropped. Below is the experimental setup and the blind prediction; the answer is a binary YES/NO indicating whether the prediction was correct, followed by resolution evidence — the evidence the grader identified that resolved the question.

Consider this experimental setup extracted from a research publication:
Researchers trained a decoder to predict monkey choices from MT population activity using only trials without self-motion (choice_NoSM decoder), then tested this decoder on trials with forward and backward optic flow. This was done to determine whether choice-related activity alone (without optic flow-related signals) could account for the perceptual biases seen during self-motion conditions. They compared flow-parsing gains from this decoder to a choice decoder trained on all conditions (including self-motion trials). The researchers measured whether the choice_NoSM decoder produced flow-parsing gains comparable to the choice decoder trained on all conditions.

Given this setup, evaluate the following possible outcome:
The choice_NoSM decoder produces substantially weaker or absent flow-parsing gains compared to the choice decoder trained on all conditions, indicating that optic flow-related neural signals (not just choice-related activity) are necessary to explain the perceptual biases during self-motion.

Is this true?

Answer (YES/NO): YES